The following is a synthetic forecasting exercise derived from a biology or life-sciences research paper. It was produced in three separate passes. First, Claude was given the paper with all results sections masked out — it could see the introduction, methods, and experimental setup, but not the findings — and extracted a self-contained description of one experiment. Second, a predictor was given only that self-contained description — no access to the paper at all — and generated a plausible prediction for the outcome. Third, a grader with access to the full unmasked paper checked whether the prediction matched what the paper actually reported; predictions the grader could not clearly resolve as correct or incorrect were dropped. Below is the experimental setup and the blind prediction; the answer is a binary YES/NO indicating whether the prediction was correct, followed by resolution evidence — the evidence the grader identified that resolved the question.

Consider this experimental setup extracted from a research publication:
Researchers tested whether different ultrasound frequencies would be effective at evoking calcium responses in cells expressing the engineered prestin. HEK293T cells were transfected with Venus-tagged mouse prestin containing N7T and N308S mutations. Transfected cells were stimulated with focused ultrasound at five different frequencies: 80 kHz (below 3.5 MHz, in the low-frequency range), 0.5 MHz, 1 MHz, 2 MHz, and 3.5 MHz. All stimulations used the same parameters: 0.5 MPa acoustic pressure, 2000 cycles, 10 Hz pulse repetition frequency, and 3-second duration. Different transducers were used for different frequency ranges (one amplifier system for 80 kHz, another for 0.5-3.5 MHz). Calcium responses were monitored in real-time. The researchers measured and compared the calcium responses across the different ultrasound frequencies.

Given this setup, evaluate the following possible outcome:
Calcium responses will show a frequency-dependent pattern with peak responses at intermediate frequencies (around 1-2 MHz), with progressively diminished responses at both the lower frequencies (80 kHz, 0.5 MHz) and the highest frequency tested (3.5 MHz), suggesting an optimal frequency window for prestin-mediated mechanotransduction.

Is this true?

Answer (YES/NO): NO